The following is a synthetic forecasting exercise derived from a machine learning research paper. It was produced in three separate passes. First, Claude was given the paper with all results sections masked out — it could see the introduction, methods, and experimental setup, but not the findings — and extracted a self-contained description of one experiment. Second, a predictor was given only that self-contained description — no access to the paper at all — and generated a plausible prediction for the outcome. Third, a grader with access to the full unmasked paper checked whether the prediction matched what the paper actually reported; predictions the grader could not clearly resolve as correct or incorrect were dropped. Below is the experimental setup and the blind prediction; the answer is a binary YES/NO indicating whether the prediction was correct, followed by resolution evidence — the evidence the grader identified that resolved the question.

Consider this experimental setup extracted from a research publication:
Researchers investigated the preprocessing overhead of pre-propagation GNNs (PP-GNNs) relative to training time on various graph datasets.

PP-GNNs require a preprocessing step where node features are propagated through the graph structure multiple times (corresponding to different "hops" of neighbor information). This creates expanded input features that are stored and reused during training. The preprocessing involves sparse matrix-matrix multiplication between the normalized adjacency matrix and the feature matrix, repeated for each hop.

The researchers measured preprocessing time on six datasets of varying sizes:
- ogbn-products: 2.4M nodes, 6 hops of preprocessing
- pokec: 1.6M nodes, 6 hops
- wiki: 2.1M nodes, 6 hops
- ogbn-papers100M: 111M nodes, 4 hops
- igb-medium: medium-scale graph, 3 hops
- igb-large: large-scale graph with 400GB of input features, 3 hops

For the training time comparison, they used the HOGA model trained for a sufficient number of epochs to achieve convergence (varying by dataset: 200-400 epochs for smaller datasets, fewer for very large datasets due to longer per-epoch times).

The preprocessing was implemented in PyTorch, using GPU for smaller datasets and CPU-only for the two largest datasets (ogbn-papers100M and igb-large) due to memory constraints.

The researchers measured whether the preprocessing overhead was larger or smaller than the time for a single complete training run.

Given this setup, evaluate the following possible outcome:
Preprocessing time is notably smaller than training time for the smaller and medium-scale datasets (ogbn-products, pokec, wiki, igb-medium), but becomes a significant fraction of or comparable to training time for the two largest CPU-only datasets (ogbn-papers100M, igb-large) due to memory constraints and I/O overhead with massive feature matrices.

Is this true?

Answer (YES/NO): NO